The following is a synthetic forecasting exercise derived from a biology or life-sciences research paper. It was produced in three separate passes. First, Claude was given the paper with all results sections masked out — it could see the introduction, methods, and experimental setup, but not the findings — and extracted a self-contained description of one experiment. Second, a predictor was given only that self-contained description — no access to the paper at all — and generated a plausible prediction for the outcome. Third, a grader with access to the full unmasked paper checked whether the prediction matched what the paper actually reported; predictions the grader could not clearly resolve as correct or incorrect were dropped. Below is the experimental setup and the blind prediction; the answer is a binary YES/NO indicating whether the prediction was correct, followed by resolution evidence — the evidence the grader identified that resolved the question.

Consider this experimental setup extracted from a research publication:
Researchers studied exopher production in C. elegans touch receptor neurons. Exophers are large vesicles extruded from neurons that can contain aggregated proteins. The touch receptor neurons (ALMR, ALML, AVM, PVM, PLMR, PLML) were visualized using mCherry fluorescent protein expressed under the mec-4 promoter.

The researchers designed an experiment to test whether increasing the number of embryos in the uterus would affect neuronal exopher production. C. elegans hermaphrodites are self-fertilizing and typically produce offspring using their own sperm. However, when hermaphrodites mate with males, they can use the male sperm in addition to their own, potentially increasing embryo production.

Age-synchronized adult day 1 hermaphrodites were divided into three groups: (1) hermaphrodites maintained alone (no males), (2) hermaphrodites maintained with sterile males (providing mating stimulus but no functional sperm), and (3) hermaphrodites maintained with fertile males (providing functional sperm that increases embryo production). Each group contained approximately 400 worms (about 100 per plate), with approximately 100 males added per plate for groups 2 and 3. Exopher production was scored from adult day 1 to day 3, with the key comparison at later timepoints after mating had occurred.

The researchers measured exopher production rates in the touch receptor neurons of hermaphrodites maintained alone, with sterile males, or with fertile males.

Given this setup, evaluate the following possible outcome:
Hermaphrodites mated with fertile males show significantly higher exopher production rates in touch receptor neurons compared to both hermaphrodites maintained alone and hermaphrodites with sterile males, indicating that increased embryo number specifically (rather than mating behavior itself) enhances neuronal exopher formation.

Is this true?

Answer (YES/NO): YES